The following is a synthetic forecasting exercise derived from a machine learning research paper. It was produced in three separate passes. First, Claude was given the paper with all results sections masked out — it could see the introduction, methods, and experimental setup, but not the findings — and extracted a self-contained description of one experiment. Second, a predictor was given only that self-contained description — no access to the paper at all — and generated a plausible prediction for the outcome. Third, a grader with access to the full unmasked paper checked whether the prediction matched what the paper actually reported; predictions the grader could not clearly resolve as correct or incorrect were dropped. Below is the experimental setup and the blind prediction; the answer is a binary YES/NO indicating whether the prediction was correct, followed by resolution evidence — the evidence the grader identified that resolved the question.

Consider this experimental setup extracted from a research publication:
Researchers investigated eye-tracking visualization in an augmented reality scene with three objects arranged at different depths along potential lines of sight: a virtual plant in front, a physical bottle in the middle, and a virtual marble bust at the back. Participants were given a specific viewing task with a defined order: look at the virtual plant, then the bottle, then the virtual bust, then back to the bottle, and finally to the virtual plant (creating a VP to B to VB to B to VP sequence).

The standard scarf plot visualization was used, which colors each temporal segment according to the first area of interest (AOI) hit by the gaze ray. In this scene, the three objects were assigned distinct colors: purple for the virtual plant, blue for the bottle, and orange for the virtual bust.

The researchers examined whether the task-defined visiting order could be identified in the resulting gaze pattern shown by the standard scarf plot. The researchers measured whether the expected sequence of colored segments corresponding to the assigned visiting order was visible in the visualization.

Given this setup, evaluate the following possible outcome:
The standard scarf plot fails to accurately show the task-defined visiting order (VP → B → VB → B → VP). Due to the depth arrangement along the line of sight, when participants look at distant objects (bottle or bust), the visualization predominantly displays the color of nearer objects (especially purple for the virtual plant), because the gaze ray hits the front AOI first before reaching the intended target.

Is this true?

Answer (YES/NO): NO